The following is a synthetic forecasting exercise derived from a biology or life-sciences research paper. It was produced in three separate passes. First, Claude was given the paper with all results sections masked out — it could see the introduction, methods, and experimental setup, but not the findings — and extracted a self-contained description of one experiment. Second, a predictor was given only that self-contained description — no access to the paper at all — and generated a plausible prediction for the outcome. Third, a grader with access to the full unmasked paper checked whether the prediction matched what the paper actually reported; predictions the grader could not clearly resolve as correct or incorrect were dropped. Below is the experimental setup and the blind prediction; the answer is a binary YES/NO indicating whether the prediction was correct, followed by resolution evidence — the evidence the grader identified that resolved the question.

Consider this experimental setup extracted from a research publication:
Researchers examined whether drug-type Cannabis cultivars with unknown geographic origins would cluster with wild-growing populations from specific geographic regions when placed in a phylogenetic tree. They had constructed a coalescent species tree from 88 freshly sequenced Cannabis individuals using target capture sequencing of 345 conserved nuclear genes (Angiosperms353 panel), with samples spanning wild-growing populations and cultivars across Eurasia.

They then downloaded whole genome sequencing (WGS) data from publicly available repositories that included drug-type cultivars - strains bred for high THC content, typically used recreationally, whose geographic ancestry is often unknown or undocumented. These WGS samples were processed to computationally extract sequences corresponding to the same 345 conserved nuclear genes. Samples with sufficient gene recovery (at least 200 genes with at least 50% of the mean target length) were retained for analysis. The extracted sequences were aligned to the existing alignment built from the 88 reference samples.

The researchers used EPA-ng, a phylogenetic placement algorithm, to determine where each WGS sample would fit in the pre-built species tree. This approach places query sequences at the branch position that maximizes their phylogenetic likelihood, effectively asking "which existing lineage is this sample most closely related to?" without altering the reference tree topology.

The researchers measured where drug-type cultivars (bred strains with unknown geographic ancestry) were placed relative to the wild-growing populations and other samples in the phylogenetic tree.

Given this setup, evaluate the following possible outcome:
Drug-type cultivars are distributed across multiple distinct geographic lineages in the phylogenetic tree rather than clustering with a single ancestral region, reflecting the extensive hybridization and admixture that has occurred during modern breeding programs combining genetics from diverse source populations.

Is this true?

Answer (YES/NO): NO